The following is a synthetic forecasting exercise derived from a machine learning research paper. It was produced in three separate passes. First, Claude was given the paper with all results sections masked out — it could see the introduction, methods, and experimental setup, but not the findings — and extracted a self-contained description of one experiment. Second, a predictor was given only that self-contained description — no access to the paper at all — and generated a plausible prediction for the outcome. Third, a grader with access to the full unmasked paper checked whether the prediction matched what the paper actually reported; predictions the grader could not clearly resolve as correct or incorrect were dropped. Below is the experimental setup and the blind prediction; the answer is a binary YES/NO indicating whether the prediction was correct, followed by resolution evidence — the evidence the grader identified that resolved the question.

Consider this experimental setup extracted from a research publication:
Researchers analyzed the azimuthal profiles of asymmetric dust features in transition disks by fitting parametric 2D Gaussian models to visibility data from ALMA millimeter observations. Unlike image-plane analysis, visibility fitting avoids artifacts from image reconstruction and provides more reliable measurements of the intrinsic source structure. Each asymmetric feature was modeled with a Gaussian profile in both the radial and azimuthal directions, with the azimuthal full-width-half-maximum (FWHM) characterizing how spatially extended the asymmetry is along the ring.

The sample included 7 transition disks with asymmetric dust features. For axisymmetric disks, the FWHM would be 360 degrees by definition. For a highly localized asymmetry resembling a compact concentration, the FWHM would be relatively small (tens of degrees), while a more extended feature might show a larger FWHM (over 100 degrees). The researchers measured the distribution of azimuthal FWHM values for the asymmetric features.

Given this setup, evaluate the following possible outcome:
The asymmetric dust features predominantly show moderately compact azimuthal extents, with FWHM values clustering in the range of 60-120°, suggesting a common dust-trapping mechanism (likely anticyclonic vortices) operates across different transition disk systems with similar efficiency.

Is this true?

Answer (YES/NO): NO